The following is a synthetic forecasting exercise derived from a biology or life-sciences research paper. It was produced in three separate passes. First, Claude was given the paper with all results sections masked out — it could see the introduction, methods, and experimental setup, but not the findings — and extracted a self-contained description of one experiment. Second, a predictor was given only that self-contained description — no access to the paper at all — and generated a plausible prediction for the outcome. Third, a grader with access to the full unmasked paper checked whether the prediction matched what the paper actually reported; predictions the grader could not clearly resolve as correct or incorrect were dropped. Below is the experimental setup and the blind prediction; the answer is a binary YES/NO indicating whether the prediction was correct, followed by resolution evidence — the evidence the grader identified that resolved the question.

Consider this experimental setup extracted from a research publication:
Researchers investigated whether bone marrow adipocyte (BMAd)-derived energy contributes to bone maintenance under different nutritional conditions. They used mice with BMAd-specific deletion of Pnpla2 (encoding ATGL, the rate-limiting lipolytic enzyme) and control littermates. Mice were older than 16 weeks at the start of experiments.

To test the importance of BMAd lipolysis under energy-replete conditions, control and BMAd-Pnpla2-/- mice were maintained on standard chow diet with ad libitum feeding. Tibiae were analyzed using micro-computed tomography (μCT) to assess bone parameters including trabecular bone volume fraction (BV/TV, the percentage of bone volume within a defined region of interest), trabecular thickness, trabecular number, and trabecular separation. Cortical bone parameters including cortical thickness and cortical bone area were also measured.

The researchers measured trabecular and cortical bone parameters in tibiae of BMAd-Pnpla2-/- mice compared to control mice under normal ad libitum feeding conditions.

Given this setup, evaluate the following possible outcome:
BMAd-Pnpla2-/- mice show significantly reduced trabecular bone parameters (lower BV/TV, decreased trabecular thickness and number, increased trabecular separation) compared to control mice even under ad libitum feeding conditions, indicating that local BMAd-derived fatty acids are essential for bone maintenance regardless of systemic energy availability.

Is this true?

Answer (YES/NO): NO